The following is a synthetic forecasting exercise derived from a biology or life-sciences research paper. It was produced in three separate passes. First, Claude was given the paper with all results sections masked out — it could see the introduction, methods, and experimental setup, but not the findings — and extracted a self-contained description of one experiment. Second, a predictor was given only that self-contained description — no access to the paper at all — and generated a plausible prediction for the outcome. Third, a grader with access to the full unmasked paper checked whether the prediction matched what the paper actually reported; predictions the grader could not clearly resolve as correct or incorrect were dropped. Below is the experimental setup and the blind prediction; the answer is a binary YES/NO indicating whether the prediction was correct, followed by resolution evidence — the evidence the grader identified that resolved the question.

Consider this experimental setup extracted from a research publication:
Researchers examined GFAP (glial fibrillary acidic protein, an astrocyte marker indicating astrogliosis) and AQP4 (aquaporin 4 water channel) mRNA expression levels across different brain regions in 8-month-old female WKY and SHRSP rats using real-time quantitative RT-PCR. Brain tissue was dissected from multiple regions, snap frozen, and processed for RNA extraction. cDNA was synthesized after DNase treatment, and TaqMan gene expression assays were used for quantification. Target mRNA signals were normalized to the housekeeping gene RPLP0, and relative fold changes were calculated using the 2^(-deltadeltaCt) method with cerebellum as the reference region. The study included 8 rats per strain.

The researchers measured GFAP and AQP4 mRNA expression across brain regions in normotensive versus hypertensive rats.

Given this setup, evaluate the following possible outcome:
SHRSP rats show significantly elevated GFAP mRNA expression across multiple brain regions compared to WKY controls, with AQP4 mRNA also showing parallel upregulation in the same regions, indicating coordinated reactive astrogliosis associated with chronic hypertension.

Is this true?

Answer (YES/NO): NO